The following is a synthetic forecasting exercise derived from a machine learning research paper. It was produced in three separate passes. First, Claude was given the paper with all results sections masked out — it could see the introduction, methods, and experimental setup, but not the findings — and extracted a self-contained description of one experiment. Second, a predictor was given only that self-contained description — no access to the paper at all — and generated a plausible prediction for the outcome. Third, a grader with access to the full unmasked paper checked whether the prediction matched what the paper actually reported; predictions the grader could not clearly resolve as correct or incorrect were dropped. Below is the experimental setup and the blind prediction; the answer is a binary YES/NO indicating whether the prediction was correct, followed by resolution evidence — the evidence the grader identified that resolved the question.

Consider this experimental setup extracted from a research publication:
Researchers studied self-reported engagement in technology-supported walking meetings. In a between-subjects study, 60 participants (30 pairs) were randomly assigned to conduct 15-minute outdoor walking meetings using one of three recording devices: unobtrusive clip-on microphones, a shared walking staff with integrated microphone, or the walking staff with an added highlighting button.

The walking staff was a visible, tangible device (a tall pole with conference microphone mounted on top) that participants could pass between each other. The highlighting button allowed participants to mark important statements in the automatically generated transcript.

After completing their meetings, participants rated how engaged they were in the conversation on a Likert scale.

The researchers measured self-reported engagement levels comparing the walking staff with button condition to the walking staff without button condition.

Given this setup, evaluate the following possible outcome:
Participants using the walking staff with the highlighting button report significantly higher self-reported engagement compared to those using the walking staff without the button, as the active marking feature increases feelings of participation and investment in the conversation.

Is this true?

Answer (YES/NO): NO